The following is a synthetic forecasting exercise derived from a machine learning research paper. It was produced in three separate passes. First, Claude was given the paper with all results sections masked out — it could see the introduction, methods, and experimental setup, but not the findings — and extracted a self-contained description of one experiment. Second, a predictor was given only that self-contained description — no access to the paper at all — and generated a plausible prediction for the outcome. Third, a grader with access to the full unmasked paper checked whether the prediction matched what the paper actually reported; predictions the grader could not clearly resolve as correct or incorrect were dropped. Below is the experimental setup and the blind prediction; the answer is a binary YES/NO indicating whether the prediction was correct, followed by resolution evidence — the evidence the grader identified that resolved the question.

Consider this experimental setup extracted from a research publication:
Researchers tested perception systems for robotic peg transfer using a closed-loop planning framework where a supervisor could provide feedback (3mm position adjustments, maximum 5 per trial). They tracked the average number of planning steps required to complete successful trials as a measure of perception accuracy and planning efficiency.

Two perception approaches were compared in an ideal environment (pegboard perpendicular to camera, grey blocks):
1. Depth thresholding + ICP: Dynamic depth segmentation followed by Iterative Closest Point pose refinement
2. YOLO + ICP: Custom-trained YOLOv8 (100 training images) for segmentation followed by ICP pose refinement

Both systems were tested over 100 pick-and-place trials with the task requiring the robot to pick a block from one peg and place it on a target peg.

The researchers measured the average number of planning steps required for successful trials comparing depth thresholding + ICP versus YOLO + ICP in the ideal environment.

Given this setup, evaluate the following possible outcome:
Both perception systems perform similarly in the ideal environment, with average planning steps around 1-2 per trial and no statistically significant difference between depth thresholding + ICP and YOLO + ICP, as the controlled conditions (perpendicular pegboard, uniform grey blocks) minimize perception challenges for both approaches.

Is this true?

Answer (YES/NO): NO